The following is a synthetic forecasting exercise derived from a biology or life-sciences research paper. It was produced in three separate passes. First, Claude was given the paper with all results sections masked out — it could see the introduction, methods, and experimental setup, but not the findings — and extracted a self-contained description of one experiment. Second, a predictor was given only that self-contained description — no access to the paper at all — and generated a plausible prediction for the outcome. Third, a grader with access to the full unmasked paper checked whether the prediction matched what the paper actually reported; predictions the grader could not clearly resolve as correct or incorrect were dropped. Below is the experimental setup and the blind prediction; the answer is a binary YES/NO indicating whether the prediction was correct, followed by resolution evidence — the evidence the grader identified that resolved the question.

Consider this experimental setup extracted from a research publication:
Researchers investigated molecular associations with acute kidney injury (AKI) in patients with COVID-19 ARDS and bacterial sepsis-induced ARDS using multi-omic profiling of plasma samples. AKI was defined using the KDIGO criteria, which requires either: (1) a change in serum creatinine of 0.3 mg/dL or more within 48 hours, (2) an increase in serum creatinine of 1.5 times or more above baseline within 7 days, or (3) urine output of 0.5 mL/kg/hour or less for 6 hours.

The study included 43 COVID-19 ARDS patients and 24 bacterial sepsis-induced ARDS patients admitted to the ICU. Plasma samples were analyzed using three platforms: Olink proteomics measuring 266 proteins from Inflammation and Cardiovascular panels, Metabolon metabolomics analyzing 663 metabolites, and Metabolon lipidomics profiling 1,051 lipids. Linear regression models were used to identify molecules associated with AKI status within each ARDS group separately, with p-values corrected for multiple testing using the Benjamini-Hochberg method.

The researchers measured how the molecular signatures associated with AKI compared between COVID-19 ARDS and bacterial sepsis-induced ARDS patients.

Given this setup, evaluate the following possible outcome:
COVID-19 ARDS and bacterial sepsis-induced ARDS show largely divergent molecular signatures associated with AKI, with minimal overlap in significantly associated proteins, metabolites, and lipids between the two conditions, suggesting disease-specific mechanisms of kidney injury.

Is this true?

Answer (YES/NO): NO